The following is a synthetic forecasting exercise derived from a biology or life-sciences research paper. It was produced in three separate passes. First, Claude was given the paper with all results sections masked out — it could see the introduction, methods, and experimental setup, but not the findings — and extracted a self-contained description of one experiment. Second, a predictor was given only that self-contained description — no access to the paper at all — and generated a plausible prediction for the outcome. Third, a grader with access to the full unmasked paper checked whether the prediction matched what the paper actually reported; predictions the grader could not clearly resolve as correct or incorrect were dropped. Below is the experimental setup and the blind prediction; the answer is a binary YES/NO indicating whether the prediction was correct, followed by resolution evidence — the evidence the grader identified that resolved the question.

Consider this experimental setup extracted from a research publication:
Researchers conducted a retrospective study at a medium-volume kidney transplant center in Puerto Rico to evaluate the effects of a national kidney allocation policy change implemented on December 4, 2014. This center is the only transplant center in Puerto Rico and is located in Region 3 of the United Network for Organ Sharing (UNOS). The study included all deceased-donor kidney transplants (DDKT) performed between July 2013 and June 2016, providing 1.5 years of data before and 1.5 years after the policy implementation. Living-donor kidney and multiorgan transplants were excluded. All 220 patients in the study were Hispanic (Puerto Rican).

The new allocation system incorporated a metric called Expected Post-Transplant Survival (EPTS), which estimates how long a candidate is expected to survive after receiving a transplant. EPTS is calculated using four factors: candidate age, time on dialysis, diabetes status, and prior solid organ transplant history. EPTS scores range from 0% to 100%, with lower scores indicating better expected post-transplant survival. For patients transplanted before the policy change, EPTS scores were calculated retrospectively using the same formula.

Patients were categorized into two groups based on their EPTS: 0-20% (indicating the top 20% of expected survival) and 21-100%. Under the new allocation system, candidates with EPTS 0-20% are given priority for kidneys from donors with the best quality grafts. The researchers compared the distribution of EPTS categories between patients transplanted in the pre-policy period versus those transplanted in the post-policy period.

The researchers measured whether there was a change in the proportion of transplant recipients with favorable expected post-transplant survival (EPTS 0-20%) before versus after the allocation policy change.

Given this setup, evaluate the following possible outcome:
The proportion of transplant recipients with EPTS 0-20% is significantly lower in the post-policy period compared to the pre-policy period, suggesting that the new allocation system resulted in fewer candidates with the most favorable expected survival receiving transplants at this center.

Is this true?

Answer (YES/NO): NO